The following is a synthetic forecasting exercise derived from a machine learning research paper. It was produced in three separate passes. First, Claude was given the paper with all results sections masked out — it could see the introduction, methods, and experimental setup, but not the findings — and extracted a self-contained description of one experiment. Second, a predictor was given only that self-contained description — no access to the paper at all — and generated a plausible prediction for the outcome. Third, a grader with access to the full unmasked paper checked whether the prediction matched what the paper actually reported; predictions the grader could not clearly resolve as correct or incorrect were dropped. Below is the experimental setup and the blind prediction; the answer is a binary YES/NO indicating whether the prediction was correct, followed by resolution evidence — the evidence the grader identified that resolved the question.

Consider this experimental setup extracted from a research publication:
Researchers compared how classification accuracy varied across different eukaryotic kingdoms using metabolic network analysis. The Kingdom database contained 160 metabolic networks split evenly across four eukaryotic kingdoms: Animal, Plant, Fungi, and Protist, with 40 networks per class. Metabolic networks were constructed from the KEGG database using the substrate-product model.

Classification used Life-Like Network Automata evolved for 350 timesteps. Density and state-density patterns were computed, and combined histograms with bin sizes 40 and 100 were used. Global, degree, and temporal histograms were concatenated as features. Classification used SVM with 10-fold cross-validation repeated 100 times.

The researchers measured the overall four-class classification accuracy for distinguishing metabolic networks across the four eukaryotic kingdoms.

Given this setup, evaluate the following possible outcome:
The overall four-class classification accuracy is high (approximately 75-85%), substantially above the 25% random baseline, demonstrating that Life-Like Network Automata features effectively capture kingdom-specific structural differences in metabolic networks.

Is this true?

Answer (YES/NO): NO